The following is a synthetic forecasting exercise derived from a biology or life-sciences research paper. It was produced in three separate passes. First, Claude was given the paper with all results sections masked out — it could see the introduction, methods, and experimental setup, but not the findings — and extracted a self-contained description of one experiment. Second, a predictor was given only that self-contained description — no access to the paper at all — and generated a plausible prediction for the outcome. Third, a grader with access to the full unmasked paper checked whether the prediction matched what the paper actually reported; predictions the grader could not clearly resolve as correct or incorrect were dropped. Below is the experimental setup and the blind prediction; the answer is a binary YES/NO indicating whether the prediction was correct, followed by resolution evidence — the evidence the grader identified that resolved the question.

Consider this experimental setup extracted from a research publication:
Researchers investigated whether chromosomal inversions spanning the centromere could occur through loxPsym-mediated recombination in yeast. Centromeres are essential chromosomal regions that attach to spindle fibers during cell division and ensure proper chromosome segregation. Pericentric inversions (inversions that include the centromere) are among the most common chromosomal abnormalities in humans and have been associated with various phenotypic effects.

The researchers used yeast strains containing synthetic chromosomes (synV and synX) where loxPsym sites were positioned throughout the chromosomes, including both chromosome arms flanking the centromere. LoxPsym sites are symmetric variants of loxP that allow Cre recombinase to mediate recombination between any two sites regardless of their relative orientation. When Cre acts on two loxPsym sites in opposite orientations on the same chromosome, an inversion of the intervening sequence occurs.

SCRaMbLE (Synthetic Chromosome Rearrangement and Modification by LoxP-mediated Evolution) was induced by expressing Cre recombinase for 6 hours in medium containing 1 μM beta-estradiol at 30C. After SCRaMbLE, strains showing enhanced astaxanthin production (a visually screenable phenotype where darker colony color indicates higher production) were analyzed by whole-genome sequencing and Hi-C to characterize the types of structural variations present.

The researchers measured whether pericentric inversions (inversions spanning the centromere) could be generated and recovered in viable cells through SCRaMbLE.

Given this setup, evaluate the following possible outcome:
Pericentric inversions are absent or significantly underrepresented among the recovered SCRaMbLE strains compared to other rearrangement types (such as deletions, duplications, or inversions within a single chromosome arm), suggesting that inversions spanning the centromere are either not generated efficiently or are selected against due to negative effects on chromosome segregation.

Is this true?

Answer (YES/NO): NO